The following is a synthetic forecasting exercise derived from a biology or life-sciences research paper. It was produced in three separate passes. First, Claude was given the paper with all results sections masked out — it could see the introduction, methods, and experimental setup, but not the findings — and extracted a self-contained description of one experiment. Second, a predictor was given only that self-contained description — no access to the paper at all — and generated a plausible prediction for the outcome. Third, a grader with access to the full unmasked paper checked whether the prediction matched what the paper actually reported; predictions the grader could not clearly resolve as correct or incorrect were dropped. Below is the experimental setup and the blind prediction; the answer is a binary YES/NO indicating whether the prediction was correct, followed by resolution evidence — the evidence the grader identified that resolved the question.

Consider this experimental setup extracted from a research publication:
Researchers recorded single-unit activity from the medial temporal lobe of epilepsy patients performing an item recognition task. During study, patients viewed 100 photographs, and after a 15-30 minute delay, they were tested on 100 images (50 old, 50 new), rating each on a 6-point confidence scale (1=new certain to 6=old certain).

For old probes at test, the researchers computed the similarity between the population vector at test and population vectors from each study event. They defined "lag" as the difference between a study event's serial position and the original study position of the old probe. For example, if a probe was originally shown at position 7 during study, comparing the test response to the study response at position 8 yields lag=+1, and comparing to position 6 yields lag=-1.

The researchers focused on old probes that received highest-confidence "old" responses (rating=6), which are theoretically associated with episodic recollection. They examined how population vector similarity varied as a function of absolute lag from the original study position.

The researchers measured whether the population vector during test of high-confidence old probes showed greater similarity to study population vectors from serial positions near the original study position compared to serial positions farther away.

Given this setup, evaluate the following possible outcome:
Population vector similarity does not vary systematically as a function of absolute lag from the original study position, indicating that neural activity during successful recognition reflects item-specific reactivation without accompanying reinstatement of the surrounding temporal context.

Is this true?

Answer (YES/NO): NO